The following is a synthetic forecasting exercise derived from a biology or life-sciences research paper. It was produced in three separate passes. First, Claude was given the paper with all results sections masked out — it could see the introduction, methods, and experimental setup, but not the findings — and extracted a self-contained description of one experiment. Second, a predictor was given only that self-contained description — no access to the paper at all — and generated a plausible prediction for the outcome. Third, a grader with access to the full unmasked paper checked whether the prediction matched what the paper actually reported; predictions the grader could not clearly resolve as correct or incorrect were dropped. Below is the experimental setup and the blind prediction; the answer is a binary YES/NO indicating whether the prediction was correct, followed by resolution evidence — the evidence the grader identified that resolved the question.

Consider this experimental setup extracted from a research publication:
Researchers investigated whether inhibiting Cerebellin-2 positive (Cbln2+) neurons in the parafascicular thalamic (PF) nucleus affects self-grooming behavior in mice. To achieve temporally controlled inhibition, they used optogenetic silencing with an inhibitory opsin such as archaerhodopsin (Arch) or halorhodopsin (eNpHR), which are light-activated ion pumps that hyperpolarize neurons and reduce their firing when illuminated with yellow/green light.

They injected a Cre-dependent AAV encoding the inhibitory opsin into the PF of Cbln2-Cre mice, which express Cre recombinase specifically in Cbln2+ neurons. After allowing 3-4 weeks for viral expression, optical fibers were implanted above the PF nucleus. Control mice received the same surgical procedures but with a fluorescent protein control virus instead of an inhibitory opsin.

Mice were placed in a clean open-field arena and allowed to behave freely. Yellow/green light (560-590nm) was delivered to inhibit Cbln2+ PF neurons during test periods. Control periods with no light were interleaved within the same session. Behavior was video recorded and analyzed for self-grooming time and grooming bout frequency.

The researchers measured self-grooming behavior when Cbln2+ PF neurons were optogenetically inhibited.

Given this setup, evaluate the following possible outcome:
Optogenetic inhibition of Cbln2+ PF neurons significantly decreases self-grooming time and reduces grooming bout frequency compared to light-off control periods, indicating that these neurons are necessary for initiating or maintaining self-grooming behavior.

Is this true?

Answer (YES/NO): NO